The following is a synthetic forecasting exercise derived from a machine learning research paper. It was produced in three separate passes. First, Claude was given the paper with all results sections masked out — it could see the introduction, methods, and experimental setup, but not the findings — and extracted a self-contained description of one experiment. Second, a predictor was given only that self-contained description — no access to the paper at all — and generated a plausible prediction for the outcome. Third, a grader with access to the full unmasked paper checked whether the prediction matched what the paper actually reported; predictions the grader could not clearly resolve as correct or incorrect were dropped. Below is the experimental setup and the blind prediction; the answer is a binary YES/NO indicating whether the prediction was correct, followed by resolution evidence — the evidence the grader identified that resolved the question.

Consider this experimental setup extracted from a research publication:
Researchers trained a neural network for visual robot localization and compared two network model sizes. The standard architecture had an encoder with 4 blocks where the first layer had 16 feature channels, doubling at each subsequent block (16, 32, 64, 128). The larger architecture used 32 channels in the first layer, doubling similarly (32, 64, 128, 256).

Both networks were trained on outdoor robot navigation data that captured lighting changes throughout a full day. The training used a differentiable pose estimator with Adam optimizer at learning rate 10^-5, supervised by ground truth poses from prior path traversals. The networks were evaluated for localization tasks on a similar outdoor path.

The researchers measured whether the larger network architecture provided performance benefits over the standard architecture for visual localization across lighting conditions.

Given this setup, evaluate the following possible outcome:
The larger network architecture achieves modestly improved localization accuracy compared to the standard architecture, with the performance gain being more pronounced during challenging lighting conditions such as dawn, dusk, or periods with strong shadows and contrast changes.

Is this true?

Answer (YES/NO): NO